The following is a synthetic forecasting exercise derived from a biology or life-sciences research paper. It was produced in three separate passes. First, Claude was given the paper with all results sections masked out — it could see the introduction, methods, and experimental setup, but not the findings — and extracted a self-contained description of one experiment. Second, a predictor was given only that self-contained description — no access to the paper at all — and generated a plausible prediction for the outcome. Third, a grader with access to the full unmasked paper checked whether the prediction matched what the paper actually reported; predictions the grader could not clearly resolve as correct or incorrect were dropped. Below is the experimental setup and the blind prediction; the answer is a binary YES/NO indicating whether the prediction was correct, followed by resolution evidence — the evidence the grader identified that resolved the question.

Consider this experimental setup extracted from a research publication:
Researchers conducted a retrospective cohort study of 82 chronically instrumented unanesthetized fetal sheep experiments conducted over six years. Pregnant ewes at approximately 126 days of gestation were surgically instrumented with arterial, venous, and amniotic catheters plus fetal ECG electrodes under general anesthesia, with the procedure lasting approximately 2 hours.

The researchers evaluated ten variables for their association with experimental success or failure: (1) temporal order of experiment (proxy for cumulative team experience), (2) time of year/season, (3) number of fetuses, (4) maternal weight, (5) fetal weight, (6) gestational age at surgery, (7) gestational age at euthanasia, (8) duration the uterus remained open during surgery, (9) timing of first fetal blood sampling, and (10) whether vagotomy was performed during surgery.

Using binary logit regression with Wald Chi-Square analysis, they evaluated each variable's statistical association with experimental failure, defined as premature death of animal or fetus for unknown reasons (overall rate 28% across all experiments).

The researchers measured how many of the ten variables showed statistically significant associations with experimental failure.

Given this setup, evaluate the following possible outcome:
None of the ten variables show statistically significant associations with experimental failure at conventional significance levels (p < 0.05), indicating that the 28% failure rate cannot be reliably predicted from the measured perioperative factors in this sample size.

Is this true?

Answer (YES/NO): NO